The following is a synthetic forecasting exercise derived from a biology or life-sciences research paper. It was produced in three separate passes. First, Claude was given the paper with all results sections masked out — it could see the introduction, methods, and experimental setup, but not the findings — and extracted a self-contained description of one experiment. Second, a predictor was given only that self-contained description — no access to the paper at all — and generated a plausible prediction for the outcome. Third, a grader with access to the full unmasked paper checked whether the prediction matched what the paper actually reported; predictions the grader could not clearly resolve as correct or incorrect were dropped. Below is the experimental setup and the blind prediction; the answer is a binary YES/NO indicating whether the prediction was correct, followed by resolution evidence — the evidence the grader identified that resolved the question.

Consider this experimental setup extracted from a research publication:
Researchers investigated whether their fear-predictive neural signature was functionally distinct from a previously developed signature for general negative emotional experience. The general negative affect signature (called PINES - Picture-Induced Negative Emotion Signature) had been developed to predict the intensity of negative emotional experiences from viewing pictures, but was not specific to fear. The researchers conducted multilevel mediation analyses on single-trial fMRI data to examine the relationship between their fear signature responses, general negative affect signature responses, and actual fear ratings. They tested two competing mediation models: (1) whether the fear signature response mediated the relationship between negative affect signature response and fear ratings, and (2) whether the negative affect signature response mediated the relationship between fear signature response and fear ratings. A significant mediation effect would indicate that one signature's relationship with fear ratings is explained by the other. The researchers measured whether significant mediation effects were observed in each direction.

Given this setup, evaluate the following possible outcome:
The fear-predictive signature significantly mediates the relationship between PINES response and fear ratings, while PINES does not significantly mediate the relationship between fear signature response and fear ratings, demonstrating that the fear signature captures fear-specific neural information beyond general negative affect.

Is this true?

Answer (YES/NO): NO